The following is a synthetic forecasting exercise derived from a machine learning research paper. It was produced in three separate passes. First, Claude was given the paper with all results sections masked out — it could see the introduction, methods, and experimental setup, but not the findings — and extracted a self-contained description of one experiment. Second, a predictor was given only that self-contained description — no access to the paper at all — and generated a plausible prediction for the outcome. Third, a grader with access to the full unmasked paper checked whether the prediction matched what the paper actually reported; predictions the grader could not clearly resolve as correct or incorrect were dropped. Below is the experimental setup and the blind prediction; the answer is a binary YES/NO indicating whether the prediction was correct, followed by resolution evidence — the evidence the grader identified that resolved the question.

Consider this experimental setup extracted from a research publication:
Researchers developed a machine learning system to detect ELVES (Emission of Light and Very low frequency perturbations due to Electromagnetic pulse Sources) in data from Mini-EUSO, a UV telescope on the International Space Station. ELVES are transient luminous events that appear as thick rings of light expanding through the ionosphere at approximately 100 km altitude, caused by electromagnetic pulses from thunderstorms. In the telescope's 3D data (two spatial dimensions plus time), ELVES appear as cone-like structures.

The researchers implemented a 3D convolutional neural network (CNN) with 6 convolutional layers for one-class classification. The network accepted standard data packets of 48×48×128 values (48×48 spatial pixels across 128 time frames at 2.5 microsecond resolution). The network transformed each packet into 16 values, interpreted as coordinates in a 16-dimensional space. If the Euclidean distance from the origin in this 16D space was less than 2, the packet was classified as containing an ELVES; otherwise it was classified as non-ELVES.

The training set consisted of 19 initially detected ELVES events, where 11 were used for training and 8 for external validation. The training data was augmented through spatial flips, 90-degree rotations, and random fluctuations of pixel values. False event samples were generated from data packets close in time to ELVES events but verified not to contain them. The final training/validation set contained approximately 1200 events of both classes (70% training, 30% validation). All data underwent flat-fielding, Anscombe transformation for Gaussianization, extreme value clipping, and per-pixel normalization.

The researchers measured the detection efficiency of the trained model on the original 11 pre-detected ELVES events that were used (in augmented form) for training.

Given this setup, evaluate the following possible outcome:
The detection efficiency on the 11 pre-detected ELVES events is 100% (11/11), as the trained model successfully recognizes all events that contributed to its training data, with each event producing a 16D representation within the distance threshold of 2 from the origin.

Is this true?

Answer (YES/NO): YES